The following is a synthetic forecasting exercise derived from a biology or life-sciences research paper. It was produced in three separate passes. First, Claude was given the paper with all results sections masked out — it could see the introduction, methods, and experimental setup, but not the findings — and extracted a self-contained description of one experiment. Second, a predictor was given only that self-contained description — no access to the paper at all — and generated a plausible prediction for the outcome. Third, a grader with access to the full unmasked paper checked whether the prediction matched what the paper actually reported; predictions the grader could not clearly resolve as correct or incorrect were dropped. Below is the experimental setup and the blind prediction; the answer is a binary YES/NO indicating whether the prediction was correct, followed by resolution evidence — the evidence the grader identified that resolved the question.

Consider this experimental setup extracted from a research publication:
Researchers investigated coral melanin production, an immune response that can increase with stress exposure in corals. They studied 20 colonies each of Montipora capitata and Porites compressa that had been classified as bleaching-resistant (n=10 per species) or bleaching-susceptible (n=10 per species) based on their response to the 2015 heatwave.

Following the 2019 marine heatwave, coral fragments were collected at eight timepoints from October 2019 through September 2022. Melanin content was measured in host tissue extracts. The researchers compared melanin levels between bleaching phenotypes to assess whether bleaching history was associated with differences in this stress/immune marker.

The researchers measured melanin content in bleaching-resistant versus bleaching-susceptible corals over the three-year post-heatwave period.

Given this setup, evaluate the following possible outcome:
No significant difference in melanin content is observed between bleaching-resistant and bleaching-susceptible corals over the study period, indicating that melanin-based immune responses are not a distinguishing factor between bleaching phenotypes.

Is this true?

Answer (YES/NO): YES